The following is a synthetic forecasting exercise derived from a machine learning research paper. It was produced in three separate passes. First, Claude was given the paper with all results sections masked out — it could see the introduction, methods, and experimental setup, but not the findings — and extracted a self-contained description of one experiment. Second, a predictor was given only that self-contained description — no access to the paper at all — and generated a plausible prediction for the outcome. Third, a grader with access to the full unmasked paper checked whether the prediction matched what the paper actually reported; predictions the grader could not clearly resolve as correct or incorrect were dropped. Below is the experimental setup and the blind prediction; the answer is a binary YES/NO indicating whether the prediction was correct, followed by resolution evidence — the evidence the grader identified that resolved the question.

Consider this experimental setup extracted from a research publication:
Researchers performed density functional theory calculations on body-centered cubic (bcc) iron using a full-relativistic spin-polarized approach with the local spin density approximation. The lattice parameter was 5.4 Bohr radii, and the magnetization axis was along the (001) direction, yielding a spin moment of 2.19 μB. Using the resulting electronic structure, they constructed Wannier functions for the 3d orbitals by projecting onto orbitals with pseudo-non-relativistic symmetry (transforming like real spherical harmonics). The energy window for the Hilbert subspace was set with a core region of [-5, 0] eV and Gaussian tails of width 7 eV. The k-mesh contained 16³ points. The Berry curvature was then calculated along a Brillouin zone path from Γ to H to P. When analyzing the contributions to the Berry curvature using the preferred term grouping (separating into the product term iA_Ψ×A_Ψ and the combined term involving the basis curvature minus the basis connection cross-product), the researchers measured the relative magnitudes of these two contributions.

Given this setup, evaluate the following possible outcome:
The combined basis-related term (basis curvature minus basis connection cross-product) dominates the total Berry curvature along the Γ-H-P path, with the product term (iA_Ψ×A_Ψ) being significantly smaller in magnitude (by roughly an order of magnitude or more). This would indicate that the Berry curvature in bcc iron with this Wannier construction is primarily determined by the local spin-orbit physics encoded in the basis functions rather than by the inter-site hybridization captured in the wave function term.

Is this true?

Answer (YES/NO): NO